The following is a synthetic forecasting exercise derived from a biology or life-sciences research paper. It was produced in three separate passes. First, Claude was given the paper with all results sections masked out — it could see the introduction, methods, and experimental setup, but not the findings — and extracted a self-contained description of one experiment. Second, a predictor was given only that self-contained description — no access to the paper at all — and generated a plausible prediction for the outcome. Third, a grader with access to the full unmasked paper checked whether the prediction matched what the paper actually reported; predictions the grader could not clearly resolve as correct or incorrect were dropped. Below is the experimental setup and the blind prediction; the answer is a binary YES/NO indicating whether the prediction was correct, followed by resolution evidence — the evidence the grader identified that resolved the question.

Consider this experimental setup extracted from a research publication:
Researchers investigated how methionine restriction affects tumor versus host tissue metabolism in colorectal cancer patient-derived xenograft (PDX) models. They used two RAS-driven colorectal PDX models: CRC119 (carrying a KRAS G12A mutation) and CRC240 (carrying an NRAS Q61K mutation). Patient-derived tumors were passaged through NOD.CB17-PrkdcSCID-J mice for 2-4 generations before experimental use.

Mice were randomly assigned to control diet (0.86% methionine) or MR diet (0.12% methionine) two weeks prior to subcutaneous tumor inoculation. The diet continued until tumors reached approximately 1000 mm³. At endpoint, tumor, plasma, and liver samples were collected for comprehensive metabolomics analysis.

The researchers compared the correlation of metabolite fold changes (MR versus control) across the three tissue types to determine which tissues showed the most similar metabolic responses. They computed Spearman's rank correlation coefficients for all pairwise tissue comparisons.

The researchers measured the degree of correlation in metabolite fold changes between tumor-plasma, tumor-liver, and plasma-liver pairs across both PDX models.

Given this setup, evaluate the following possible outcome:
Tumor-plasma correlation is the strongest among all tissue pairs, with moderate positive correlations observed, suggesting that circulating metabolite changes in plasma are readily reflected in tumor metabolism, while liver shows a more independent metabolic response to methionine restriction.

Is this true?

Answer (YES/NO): YES